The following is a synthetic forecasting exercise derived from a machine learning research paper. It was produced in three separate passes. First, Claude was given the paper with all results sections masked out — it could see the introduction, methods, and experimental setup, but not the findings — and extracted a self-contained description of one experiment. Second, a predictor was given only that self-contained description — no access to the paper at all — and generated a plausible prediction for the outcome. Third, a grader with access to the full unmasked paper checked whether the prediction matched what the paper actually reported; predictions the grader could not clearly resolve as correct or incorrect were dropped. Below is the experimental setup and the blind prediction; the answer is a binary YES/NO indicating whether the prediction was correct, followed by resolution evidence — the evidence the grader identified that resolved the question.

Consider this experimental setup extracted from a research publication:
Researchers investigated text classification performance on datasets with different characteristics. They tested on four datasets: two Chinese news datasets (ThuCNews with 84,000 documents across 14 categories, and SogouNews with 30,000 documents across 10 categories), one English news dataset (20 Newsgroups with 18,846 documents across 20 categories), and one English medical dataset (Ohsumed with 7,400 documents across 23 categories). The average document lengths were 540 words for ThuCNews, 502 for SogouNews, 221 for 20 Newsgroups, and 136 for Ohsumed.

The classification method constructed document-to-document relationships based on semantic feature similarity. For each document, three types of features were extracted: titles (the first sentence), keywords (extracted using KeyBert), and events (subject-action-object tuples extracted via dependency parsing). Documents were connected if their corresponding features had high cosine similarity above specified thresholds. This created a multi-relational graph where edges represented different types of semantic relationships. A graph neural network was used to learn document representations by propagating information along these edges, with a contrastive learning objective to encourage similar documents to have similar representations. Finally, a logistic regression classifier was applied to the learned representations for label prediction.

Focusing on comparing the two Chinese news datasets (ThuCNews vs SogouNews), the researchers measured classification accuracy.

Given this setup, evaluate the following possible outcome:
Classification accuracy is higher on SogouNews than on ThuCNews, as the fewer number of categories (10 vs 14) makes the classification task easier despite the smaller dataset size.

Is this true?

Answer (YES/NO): YES